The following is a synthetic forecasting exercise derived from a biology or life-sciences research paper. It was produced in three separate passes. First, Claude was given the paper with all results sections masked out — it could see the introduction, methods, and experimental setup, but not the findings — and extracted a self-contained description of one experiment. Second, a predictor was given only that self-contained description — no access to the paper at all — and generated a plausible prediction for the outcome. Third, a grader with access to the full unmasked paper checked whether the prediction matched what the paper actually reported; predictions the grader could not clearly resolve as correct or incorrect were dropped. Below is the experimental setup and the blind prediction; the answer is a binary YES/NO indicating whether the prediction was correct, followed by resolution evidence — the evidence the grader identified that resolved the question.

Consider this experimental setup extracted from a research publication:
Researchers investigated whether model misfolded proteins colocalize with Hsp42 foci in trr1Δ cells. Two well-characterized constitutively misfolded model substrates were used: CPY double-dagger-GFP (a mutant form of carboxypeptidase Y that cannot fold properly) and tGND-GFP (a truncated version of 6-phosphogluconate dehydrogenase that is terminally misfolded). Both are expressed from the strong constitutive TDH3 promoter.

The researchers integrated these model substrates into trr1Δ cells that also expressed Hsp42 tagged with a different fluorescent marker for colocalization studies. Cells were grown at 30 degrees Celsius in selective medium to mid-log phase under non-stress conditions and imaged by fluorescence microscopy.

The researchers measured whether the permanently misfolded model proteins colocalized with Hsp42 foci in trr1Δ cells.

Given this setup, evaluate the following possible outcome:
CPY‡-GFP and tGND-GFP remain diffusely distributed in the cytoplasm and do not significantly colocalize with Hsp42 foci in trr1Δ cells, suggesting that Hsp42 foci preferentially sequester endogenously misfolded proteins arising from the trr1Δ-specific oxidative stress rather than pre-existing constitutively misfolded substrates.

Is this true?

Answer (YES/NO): NO